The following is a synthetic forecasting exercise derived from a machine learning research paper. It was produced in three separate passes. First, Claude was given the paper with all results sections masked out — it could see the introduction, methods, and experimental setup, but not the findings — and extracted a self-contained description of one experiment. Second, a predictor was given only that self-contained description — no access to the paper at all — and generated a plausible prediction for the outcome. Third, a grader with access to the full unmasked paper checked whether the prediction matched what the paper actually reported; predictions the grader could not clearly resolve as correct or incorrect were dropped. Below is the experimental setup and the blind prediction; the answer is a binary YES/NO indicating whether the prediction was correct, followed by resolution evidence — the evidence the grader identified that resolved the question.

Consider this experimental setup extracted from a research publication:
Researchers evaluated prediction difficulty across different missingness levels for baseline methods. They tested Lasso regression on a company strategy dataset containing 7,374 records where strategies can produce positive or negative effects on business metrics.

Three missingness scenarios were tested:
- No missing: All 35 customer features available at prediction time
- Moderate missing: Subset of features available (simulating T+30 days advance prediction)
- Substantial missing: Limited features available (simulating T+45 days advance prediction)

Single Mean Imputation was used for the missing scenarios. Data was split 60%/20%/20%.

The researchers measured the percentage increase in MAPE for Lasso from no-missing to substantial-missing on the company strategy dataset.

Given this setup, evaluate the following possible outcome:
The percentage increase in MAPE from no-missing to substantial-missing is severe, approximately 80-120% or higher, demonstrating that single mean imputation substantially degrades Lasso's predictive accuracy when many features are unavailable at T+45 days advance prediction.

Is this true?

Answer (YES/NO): NO